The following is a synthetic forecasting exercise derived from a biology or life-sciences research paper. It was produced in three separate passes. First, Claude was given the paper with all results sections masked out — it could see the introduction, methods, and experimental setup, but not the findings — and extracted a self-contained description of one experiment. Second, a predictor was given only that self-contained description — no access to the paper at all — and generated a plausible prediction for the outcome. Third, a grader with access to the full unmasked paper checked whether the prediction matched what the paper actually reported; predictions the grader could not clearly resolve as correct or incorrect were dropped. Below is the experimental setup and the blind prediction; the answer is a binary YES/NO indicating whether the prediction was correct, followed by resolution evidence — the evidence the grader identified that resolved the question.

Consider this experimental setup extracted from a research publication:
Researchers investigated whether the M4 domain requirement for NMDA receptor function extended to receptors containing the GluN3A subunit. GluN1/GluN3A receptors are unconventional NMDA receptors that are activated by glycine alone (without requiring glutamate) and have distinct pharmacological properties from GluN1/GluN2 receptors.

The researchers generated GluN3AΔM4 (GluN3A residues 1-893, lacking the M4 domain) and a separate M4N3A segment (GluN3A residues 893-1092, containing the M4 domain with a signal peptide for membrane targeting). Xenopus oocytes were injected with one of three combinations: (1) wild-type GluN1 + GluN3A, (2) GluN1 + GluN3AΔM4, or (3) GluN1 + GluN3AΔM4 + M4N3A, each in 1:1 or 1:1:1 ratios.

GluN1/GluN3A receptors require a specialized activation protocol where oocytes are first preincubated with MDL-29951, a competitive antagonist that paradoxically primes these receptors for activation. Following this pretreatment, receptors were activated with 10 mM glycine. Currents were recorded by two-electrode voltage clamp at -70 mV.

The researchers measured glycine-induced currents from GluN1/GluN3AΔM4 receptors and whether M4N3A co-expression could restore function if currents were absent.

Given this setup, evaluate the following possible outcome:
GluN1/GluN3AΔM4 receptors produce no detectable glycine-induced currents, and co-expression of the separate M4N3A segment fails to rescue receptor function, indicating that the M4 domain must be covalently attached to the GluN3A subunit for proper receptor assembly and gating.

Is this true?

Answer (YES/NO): NO